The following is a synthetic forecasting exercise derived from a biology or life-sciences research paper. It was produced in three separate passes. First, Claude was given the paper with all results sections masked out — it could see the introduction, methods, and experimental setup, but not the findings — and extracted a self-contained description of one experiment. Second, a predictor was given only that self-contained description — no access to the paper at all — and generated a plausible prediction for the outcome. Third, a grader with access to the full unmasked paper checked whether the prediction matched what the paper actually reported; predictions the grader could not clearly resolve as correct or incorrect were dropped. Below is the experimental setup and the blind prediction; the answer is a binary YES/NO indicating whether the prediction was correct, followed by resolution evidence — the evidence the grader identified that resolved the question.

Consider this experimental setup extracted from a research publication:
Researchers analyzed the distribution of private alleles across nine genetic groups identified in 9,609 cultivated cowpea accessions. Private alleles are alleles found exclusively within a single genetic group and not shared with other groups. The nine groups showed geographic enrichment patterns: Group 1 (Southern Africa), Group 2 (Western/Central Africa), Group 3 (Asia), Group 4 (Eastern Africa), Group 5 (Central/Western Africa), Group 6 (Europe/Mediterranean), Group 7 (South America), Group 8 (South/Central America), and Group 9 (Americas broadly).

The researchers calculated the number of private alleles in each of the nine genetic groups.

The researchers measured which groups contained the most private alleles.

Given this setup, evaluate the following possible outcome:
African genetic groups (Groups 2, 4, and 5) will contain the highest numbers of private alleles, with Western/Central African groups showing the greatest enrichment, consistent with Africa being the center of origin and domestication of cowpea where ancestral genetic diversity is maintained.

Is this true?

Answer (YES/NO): NO